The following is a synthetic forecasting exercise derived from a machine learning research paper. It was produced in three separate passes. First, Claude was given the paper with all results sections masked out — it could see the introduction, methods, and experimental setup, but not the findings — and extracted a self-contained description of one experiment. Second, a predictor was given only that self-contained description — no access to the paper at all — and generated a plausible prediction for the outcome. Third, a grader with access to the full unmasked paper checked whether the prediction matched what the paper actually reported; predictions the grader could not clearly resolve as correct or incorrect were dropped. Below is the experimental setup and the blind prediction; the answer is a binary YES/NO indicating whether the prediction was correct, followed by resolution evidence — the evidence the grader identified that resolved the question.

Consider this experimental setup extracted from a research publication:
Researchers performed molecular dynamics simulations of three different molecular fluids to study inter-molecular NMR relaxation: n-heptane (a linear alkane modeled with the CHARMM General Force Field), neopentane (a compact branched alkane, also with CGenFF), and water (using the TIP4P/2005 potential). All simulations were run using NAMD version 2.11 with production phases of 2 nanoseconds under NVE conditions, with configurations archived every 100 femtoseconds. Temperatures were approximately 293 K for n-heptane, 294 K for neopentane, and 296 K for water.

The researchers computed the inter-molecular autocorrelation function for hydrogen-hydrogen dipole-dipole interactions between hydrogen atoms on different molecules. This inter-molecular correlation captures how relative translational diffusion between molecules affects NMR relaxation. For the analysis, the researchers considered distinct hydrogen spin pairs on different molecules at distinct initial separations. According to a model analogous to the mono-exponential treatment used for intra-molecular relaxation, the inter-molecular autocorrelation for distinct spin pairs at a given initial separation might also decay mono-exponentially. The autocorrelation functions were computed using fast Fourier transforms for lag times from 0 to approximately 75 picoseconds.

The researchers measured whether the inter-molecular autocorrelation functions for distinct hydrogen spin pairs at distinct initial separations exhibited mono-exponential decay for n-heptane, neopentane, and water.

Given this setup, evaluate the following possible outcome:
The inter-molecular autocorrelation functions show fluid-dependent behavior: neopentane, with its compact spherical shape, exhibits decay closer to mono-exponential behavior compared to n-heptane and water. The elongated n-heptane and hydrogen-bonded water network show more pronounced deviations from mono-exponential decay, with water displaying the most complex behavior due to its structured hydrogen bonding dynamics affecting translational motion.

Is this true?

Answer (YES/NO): NO